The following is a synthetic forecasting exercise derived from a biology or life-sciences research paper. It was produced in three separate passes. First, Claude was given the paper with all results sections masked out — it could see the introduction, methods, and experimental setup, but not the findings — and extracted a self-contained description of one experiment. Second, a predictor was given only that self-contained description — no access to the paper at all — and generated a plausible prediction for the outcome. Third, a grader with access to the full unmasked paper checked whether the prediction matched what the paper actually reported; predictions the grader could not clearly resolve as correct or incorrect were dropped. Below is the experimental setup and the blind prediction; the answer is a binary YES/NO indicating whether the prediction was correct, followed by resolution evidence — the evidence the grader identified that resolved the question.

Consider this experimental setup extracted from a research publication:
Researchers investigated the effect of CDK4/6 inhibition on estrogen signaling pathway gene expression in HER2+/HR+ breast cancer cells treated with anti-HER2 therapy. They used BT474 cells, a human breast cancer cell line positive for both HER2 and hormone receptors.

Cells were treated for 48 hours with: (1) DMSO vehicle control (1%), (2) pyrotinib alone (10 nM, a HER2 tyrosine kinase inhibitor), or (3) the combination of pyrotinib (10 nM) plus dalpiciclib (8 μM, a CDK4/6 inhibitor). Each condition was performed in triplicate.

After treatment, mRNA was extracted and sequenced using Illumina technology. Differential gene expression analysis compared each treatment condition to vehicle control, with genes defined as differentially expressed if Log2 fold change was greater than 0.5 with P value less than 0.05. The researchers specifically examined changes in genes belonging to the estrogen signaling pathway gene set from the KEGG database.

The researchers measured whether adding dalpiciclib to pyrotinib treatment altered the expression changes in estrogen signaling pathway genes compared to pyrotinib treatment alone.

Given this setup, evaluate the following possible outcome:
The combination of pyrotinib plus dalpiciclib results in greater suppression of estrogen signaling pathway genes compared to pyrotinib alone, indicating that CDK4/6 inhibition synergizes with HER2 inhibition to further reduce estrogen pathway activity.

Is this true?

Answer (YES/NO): NO